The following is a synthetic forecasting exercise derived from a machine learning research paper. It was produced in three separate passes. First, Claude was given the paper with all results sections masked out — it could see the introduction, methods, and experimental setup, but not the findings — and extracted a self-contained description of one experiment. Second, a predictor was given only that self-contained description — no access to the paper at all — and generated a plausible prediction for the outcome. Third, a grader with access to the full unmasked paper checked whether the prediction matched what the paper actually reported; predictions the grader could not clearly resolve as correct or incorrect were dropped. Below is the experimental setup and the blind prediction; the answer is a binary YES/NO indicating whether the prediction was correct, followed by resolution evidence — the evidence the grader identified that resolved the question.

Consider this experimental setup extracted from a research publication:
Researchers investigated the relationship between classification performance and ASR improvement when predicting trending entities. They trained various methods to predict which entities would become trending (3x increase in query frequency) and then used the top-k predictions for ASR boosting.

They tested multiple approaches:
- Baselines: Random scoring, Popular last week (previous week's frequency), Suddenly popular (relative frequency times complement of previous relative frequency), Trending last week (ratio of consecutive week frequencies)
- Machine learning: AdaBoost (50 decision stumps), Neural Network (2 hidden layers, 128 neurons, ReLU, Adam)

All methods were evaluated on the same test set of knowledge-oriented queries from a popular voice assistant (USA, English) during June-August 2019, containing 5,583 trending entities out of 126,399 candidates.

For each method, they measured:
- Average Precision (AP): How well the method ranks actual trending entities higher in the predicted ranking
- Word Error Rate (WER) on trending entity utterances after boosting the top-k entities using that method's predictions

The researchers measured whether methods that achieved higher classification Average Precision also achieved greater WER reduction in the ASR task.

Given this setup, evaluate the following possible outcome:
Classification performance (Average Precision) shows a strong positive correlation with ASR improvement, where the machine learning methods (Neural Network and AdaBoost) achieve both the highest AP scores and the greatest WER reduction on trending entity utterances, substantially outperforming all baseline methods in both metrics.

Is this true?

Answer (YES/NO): YES